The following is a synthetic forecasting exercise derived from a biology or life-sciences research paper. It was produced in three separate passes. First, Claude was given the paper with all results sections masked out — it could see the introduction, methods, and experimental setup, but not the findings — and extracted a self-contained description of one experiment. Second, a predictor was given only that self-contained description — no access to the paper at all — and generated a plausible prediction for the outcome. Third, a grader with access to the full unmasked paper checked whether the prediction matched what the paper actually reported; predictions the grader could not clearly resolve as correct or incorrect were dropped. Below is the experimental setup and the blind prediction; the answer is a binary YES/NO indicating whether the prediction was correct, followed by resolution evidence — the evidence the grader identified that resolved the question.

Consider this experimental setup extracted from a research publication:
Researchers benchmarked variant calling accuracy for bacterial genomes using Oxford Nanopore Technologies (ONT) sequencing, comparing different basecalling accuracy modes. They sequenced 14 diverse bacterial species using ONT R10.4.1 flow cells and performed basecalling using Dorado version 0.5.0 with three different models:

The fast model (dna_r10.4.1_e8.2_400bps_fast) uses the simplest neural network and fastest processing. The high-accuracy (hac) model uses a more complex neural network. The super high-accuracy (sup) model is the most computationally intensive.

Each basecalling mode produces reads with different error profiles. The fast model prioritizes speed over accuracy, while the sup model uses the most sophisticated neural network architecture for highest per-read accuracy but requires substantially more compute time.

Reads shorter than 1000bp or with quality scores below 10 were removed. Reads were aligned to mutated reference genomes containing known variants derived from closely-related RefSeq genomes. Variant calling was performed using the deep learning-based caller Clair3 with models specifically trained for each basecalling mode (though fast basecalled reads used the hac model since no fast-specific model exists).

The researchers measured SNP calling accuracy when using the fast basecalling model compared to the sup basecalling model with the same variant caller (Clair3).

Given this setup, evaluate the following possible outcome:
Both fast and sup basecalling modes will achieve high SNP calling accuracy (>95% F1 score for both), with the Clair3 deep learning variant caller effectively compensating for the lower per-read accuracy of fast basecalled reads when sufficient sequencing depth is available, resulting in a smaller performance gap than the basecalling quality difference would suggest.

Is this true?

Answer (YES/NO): NO